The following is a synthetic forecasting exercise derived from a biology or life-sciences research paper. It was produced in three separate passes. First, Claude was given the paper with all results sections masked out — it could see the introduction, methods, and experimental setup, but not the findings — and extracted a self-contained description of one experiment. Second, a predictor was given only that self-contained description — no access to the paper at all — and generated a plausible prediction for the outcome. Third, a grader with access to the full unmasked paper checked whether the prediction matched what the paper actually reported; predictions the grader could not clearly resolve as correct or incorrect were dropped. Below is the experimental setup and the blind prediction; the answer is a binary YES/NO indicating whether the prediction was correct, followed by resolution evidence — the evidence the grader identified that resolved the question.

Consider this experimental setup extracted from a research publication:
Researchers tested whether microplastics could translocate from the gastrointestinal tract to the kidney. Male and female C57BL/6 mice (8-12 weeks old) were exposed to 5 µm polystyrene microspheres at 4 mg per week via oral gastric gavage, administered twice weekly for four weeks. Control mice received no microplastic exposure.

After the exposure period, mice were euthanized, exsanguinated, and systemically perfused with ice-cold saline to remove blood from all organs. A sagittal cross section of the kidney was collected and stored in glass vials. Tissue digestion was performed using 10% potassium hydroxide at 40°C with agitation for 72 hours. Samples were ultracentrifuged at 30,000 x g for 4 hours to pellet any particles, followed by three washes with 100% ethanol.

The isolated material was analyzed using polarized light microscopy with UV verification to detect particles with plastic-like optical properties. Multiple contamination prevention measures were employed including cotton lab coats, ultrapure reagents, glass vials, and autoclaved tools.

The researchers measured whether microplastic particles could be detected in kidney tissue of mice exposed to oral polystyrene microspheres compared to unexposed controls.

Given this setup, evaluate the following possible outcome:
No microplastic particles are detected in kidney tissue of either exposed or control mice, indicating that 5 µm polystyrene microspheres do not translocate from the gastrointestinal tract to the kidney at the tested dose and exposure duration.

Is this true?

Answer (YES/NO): NO